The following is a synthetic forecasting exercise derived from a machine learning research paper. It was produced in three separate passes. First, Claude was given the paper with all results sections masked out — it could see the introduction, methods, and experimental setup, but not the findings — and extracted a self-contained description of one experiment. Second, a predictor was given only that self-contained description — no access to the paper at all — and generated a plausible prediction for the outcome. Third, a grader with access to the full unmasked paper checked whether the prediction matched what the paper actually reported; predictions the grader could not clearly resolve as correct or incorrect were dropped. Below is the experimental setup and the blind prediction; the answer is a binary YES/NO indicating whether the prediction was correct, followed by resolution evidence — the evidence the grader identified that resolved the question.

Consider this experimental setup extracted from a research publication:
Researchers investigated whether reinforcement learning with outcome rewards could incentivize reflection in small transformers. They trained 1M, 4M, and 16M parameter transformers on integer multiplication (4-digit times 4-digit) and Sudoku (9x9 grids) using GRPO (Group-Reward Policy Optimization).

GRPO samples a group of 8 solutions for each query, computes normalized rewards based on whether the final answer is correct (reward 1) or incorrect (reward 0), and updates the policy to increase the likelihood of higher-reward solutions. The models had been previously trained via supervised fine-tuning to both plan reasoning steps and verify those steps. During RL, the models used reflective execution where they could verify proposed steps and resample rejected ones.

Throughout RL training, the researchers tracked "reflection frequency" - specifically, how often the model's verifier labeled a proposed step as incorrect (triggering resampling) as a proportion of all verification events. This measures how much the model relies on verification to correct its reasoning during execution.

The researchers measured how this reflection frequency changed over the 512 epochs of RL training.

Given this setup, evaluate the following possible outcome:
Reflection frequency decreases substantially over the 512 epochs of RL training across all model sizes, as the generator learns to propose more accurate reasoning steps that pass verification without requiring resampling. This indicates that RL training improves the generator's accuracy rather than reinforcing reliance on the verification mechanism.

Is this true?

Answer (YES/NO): NO